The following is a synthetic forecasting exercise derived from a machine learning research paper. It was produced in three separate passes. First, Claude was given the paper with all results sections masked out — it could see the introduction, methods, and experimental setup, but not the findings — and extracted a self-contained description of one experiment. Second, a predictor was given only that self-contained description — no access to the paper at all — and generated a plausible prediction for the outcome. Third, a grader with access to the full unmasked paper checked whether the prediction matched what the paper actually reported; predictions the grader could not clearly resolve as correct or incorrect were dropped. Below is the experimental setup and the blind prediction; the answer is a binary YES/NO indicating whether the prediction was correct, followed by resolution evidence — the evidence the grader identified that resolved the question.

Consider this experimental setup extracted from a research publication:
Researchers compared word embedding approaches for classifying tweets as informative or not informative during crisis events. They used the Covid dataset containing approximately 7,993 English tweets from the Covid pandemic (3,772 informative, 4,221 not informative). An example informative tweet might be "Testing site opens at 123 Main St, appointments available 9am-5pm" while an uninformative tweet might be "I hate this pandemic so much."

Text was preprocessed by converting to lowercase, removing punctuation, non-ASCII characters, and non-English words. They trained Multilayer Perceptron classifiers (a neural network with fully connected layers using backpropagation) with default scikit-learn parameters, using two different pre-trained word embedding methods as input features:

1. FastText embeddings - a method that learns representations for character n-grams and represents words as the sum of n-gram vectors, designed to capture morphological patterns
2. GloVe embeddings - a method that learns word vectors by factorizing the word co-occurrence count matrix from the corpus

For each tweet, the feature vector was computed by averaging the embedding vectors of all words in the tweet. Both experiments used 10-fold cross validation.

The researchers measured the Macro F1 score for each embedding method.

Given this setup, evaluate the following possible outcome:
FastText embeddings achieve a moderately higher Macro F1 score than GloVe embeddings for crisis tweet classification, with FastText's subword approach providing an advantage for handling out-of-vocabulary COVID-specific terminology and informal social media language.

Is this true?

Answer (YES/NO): NO